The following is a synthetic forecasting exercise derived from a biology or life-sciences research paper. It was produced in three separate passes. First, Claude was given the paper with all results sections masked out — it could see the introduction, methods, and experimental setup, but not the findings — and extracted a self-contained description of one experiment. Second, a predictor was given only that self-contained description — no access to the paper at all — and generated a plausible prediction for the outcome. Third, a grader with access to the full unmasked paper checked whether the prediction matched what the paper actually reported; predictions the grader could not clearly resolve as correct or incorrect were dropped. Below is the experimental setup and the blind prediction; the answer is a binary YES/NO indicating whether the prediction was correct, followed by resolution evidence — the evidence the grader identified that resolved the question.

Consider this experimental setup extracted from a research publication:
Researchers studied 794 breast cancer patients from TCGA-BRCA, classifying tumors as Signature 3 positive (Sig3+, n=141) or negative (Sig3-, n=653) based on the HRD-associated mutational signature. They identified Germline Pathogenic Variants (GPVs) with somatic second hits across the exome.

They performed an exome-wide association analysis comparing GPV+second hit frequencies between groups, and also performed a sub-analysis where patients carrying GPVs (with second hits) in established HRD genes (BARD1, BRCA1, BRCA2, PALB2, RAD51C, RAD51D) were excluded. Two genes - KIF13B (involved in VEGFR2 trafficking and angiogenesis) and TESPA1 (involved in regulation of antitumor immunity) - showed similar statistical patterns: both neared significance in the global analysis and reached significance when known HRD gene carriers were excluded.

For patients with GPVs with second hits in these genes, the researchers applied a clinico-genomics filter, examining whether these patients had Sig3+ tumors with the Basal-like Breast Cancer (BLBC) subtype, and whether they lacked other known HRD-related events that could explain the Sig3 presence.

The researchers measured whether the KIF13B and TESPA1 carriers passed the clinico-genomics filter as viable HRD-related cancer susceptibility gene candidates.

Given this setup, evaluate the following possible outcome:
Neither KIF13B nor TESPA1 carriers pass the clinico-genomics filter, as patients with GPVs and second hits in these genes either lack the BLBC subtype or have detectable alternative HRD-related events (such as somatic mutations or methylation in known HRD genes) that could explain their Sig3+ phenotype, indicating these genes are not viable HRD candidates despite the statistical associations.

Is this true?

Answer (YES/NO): NO